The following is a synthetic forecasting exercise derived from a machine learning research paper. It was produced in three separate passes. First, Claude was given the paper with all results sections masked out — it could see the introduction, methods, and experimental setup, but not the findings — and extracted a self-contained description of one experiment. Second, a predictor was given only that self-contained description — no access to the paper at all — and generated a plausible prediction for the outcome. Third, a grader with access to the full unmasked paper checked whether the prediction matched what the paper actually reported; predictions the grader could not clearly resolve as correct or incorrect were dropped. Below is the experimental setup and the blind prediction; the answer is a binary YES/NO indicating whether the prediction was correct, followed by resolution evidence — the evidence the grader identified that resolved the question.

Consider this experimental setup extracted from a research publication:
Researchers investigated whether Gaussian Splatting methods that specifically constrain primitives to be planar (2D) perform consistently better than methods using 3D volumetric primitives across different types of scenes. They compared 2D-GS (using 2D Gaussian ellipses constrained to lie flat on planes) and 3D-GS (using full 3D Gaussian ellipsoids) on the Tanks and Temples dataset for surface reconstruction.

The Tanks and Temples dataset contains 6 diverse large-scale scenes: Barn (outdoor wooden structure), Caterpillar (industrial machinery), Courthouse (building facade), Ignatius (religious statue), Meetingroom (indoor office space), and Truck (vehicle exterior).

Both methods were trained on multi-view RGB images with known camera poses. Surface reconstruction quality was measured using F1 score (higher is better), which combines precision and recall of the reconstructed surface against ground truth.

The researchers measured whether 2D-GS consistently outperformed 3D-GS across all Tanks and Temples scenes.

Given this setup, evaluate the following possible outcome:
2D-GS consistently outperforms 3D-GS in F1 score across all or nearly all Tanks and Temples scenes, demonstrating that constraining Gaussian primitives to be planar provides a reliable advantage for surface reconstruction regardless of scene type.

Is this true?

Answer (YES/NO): YES